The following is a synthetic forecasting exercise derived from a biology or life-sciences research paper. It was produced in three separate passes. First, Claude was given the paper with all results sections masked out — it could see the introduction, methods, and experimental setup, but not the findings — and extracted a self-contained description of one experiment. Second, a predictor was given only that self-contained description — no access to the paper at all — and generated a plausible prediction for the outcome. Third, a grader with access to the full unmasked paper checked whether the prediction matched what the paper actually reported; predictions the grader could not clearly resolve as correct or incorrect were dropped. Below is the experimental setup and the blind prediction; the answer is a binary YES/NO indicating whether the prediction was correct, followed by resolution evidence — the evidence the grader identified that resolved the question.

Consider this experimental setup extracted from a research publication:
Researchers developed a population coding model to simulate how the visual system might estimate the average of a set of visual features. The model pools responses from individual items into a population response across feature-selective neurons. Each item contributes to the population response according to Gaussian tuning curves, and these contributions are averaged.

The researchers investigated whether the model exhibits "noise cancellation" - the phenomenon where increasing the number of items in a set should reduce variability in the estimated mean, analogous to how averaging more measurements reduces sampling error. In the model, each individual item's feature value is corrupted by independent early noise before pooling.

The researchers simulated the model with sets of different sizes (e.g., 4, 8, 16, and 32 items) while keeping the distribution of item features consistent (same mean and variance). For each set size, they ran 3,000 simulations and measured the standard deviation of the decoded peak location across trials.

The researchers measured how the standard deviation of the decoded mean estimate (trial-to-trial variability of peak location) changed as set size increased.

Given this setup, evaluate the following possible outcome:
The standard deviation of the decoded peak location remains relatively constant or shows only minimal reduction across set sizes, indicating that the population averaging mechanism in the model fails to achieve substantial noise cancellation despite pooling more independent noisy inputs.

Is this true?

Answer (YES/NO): NO